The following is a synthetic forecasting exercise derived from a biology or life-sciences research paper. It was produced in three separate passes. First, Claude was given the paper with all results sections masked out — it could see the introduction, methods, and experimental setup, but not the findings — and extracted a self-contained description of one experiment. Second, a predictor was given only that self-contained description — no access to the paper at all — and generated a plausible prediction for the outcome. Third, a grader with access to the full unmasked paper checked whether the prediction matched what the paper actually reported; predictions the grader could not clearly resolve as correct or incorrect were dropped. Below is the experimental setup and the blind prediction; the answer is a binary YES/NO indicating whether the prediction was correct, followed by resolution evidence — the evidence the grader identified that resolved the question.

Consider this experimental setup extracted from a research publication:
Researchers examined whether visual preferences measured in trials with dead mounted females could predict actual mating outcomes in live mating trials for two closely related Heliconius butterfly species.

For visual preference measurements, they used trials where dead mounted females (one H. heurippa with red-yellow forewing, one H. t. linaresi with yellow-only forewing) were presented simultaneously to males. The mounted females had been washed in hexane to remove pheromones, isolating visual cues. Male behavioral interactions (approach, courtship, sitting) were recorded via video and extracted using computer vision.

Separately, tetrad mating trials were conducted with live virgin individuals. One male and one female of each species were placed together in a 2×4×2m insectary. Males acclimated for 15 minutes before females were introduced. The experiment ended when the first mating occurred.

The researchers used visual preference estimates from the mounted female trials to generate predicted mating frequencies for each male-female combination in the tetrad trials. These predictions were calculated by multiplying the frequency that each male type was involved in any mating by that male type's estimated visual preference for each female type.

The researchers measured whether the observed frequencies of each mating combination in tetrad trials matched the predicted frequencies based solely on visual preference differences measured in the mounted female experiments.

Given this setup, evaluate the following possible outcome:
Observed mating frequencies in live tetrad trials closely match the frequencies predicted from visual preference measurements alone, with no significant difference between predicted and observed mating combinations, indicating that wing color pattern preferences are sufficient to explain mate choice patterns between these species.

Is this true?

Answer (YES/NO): YES